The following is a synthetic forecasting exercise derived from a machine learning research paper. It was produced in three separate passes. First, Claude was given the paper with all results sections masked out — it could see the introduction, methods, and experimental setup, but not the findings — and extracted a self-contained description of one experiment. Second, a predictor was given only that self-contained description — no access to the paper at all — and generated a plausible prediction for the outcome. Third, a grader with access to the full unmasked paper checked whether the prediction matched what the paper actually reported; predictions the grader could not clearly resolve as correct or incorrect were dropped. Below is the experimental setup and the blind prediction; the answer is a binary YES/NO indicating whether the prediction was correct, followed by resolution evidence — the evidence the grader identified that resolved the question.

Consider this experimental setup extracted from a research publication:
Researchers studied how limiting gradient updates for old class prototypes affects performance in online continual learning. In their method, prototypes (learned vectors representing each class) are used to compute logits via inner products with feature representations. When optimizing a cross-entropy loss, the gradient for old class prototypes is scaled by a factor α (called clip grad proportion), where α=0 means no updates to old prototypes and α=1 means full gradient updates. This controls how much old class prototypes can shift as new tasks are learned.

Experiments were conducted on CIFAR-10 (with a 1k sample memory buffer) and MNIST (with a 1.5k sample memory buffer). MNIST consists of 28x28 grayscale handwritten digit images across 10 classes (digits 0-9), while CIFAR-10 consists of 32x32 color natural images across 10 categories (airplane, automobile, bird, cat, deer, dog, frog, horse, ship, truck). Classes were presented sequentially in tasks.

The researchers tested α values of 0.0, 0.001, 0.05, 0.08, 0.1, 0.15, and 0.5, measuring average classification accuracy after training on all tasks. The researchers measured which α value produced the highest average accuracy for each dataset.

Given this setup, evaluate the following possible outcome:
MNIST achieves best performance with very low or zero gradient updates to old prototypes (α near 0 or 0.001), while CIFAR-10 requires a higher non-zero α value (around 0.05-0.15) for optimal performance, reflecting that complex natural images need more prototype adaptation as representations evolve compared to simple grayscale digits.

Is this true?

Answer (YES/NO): NO